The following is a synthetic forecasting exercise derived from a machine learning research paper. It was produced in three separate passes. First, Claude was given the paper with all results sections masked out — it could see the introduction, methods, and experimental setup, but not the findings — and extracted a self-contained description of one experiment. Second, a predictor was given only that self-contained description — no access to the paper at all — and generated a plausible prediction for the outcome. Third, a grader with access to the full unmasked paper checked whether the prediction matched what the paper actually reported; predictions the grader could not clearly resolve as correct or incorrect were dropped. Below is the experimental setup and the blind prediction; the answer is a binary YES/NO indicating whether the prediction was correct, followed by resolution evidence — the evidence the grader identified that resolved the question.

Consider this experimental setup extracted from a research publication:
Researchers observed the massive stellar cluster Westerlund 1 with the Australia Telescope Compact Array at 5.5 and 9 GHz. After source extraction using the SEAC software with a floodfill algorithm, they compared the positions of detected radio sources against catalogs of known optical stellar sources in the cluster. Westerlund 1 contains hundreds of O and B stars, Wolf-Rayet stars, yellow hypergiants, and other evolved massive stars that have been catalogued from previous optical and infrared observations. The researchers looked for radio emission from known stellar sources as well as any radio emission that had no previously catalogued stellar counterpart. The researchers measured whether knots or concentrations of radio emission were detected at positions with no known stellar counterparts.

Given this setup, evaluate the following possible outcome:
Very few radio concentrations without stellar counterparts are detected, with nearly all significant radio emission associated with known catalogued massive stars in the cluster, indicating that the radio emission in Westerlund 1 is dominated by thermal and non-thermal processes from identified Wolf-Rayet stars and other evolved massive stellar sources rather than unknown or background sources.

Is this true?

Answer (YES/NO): NO